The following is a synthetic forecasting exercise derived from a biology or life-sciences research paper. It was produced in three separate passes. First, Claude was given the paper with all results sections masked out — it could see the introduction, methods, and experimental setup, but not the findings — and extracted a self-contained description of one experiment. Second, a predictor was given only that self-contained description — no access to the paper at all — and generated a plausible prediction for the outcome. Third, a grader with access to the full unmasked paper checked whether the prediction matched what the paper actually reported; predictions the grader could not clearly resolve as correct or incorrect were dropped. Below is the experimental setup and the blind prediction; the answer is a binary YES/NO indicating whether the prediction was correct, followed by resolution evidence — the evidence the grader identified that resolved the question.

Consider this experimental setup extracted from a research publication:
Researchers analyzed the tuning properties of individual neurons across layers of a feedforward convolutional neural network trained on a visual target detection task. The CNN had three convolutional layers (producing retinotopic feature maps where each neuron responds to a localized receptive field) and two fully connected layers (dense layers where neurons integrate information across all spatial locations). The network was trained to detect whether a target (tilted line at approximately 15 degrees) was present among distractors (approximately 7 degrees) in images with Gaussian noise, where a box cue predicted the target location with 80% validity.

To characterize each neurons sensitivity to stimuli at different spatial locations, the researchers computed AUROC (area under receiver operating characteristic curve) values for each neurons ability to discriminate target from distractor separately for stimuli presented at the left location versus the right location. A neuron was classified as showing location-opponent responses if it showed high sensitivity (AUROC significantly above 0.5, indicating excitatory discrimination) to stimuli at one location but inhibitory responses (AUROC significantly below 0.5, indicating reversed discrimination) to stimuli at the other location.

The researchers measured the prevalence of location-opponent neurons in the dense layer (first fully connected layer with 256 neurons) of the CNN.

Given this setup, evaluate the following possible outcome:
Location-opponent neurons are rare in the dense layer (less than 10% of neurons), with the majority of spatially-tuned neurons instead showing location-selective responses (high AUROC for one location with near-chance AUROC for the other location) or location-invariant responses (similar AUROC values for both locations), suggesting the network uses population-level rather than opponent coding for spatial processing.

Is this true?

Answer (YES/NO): NO